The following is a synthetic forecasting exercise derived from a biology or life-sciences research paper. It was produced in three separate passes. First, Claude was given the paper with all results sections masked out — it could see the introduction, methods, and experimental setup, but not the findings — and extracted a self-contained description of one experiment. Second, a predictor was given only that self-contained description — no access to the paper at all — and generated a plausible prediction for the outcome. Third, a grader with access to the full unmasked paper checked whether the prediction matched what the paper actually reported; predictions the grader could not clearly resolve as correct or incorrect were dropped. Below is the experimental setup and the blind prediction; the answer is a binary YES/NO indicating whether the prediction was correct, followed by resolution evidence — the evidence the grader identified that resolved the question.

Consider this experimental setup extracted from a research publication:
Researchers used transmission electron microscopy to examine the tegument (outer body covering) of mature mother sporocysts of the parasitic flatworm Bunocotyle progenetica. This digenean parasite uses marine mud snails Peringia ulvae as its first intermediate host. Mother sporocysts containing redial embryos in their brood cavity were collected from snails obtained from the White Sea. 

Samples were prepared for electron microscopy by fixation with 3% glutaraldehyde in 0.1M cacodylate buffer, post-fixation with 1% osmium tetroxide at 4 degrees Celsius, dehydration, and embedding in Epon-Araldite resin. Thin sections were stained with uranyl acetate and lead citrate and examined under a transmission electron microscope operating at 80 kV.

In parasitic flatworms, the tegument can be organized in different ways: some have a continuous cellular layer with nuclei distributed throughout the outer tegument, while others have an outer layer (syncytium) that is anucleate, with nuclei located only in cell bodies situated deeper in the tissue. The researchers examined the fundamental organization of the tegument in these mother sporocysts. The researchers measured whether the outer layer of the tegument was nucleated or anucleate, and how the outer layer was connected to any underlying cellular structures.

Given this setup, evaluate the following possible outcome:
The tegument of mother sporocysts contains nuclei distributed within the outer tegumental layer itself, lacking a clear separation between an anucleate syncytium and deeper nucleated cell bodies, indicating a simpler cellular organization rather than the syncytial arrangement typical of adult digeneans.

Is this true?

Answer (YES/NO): NO